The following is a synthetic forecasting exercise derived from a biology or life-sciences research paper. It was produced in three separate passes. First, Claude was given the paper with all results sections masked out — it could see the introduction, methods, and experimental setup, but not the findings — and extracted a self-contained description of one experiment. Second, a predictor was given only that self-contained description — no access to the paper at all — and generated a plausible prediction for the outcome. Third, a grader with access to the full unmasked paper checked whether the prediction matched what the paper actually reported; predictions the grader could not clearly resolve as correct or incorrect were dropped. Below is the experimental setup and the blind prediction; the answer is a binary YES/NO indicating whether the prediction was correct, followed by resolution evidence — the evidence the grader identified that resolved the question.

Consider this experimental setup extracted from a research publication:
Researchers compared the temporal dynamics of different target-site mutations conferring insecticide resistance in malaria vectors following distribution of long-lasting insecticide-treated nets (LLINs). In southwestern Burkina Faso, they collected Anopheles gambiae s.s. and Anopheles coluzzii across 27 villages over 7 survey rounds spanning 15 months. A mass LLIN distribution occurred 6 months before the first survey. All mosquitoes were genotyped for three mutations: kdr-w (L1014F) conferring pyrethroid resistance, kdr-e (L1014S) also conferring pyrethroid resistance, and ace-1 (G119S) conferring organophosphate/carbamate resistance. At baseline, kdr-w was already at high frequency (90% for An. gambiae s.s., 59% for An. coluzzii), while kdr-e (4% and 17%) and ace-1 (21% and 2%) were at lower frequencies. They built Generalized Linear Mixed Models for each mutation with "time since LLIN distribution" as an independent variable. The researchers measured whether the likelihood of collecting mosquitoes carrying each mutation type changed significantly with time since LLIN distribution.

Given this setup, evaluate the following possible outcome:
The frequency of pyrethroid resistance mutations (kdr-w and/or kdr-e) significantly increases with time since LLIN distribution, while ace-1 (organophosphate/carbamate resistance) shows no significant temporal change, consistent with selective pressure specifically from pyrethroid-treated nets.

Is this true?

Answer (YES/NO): YES